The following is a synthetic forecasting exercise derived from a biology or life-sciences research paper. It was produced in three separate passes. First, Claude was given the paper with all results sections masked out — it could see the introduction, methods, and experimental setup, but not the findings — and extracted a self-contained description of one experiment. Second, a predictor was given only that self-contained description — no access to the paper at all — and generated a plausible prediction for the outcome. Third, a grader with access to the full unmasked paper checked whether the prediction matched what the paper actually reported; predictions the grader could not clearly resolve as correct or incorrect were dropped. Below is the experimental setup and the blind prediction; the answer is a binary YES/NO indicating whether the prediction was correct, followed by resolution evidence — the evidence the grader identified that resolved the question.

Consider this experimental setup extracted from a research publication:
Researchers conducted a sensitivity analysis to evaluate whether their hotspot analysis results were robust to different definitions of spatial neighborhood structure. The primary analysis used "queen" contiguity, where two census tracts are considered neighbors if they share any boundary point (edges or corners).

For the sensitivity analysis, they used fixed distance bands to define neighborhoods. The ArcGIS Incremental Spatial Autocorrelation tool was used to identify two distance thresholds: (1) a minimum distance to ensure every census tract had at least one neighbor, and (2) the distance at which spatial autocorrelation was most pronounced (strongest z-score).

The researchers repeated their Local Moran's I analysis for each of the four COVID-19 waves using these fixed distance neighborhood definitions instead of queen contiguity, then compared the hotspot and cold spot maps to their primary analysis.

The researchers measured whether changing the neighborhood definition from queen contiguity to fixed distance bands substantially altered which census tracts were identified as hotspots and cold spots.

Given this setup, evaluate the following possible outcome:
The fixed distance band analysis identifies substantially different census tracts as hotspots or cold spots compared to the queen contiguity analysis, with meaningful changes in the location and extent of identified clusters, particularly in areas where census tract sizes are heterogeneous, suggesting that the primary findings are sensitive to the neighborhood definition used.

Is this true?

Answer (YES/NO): NO